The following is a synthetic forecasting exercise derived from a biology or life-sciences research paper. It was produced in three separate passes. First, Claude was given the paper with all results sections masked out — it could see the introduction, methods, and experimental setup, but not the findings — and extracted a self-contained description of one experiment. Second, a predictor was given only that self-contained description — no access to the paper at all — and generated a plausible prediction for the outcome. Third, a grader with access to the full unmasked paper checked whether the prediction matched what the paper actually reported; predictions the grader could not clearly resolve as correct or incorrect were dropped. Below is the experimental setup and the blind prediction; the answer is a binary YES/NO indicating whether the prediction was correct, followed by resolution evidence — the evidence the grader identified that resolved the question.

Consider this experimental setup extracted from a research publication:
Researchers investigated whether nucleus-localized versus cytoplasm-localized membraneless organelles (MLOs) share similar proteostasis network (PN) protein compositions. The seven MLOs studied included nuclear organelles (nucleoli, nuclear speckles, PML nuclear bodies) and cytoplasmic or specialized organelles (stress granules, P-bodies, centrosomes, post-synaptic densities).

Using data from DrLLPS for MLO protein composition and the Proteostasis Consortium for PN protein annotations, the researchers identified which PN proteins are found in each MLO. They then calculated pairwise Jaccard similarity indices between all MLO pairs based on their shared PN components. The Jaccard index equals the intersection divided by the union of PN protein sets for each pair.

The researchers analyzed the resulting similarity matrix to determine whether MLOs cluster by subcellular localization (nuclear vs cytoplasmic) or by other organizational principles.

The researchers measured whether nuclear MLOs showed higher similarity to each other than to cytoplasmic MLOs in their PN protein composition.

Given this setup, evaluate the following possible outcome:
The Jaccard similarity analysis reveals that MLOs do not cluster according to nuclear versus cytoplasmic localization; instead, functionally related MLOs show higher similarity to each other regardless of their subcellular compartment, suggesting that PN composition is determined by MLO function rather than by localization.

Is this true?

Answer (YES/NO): YES